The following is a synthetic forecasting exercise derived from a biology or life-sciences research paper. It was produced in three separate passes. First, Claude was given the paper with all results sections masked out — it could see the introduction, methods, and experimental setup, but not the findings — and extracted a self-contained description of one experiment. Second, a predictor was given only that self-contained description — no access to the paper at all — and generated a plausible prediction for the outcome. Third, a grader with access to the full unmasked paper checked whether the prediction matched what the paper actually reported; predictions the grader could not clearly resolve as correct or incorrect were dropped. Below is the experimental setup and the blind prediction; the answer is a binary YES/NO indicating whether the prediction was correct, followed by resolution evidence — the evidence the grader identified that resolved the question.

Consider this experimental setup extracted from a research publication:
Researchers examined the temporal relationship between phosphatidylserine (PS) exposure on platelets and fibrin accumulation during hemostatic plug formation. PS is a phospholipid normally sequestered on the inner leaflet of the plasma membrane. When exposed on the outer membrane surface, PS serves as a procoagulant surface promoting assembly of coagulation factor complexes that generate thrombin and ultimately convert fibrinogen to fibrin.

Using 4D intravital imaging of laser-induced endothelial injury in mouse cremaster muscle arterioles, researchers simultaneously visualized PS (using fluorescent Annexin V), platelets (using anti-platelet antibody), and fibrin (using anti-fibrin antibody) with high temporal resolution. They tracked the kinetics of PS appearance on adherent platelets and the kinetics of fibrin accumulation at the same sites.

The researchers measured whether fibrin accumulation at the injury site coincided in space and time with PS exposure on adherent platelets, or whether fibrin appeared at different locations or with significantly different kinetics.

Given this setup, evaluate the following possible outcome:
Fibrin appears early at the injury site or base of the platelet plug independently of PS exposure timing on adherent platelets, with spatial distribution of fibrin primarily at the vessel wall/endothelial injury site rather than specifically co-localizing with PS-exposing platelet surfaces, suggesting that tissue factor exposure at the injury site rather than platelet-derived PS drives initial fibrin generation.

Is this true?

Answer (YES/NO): NO